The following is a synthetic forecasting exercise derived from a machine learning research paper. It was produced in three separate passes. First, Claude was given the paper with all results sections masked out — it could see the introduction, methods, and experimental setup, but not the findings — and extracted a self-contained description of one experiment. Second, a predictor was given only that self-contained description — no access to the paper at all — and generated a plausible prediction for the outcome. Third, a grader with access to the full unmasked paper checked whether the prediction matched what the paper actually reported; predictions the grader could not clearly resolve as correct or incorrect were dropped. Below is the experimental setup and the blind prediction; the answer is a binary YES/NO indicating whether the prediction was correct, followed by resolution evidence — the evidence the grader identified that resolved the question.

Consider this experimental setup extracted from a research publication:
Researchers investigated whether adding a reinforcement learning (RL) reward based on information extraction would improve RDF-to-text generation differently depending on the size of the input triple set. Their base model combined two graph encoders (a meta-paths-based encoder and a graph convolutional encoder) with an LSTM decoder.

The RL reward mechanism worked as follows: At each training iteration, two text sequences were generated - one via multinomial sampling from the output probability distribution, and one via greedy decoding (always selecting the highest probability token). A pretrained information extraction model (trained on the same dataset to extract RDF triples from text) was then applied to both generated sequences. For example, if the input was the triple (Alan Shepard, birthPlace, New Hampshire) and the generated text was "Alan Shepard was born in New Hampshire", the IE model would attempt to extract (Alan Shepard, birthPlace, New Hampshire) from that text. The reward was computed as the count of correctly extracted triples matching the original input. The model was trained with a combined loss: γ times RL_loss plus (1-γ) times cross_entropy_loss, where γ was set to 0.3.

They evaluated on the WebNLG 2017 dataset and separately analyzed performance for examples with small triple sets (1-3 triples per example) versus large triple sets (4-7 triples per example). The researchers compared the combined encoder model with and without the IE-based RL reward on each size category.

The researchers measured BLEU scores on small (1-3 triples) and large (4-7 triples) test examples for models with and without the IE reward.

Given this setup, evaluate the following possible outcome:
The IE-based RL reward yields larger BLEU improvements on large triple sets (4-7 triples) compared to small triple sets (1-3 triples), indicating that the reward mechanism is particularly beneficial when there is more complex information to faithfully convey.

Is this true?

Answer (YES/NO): NO